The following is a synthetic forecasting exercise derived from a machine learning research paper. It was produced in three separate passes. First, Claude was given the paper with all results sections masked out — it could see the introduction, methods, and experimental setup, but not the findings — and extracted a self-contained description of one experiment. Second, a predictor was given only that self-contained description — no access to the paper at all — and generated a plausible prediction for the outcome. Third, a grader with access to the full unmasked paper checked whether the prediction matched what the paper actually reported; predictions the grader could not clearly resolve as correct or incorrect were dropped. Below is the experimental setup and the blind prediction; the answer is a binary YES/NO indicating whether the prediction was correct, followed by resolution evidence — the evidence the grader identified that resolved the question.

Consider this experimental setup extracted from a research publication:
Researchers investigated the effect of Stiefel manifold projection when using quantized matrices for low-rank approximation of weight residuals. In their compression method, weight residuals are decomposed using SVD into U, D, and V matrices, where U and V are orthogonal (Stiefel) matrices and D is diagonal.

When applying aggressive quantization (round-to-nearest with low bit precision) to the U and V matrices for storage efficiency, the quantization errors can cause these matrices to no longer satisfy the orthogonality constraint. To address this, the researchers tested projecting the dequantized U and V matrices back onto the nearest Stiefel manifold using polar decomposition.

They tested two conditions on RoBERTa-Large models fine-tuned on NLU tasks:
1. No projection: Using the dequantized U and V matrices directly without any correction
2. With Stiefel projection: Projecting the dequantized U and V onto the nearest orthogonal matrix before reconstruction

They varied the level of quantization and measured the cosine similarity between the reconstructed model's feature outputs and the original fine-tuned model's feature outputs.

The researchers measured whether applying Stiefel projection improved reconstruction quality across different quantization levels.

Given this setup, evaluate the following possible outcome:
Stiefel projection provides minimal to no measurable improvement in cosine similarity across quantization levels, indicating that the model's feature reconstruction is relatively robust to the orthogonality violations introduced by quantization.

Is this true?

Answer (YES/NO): NO